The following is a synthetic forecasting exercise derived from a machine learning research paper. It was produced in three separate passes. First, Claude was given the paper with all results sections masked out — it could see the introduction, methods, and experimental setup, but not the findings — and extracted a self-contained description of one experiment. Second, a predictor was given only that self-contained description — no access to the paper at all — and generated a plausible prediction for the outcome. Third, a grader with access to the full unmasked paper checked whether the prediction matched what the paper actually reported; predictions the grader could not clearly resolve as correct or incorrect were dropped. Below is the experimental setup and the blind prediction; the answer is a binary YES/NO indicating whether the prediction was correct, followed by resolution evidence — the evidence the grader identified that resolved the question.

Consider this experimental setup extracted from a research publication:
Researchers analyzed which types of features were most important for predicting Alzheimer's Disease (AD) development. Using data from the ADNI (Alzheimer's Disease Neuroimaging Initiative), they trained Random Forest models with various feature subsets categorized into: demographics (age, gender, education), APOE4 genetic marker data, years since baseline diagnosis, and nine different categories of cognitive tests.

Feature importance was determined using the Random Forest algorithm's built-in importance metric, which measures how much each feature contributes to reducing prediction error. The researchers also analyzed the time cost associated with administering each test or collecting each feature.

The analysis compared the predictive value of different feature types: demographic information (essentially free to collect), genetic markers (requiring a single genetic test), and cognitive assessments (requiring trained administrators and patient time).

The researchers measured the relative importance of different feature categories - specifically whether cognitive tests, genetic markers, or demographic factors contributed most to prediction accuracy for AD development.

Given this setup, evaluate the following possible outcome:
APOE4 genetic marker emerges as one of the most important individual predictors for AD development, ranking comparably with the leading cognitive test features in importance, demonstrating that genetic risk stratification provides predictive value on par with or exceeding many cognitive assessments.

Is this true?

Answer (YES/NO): NO